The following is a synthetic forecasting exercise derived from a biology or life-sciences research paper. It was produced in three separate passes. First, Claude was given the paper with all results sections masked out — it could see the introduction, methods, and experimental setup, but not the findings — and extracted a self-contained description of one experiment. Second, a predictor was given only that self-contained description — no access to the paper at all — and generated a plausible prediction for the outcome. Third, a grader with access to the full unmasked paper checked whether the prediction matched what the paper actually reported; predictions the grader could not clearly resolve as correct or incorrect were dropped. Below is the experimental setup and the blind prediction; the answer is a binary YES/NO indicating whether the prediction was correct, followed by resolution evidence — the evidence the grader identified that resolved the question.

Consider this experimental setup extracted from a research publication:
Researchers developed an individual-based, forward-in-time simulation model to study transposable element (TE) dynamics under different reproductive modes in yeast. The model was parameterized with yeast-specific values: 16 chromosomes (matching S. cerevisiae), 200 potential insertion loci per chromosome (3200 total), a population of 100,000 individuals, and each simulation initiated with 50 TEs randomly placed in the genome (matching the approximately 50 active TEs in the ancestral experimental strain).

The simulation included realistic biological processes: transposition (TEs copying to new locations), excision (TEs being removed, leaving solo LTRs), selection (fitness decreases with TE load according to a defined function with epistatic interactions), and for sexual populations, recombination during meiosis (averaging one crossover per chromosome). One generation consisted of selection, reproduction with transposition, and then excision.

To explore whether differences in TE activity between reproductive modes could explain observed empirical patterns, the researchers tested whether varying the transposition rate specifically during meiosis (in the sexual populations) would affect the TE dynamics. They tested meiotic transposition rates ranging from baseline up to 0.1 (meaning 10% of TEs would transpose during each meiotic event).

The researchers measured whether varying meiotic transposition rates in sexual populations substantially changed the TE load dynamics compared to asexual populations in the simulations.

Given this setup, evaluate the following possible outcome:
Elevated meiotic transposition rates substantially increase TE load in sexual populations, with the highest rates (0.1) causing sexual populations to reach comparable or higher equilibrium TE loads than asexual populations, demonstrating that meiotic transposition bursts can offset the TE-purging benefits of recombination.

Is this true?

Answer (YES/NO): NO